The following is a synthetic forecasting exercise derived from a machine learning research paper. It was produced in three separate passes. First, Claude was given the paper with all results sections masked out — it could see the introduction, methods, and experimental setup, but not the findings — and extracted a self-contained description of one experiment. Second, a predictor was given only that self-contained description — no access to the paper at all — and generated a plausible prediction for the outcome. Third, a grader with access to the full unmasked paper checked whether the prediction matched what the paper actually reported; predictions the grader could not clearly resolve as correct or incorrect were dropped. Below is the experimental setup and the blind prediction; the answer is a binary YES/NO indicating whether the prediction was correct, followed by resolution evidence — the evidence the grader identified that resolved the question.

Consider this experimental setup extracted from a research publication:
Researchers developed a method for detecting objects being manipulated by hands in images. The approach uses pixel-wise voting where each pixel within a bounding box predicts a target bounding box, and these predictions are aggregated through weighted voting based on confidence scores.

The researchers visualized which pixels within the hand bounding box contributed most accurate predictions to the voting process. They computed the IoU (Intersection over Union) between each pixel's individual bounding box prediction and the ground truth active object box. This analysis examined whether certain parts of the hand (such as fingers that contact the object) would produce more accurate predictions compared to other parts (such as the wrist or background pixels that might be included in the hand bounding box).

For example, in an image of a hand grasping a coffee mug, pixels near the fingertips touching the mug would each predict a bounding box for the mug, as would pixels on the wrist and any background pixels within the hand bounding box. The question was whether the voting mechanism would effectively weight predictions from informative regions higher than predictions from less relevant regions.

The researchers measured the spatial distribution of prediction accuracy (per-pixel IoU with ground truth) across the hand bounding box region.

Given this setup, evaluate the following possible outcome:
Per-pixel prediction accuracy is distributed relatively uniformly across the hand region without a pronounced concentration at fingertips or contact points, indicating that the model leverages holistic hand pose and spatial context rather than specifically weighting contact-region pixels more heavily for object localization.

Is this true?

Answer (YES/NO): NO